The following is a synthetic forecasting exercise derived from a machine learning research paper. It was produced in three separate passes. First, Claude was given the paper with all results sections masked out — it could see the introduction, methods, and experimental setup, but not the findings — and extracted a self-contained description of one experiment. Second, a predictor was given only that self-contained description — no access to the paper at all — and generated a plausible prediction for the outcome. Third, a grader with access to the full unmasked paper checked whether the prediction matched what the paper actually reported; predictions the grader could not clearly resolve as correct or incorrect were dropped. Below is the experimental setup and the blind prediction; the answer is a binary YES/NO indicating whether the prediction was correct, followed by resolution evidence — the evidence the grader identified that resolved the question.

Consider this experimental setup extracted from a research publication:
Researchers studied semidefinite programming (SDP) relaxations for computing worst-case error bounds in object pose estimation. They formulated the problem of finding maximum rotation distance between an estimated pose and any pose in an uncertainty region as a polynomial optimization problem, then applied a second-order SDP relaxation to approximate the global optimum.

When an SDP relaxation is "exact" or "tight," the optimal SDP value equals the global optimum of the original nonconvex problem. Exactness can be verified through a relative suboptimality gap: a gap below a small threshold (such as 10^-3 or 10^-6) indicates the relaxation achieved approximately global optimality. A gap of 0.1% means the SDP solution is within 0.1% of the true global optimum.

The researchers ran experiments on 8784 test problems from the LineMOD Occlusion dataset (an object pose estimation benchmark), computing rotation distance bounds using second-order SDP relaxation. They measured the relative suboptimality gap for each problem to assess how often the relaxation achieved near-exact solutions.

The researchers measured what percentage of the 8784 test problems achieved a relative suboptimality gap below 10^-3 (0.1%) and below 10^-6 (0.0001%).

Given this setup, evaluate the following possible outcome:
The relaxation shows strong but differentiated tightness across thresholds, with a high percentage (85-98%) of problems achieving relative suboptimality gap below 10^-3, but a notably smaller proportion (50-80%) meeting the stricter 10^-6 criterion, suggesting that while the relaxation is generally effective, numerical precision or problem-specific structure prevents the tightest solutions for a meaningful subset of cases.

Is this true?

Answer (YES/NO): NO